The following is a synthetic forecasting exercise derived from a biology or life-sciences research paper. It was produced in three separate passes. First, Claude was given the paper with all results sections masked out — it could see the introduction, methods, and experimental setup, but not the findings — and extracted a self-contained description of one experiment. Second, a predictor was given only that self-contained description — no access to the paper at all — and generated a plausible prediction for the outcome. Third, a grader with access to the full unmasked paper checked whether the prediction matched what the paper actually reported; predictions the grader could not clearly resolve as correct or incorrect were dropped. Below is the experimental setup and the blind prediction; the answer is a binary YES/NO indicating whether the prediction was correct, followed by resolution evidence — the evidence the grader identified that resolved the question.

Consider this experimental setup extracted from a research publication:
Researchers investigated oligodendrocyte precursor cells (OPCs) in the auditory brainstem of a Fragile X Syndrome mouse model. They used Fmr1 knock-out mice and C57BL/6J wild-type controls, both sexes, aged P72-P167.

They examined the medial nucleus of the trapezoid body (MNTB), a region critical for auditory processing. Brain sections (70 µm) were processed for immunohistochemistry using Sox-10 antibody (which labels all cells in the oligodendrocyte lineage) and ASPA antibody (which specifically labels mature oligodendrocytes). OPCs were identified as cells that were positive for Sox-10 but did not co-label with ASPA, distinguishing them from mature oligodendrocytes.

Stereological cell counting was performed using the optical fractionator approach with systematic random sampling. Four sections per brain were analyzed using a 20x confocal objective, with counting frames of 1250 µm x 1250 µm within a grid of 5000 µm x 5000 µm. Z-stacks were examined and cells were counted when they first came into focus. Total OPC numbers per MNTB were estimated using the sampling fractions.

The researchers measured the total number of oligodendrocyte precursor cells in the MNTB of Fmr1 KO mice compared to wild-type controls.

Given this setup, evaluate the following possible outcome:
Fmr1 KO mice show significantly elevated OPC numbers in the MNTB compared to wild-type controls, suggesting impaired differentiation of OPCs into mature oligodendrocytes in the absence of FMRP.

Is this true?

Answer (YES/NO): NO